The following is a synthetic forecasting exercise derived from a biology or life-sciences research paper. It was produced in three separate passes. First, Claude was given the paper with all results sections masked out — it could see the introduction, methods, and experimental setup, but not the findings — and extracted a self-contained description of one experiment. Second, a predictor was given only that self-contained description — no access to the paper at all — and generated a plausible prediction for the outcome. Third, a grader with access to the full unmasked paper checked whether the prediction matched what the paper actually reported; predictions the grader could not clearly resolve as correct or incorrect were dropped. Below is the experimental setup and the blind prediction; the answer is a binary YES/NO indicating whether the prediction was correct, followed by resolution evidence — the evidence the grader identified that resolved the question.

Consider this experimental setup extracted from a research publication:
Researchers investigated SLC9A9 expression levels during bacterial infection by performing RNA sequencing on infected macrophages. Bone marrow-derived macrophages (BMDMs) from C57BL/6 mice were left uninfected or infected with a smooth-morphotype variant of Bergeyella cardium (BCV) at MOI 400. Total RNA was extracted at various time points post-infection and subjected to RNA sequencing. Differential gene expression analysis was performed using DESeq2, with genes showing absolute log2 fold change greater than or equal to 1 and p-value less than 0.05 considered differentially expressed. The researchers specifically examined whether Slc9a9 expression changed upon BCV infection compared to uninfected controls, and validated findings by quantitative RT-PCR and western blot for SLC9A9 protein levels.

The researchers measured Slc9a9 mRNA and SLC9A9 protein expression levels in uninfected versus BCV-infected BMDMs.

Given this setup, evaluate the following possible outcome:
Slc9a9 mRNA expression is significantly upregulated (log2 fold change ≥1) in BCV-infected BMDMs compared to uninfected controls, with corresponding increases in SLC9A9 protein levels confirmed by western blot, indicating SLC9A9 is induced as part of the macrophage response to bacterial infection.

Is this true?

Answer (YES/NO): YES